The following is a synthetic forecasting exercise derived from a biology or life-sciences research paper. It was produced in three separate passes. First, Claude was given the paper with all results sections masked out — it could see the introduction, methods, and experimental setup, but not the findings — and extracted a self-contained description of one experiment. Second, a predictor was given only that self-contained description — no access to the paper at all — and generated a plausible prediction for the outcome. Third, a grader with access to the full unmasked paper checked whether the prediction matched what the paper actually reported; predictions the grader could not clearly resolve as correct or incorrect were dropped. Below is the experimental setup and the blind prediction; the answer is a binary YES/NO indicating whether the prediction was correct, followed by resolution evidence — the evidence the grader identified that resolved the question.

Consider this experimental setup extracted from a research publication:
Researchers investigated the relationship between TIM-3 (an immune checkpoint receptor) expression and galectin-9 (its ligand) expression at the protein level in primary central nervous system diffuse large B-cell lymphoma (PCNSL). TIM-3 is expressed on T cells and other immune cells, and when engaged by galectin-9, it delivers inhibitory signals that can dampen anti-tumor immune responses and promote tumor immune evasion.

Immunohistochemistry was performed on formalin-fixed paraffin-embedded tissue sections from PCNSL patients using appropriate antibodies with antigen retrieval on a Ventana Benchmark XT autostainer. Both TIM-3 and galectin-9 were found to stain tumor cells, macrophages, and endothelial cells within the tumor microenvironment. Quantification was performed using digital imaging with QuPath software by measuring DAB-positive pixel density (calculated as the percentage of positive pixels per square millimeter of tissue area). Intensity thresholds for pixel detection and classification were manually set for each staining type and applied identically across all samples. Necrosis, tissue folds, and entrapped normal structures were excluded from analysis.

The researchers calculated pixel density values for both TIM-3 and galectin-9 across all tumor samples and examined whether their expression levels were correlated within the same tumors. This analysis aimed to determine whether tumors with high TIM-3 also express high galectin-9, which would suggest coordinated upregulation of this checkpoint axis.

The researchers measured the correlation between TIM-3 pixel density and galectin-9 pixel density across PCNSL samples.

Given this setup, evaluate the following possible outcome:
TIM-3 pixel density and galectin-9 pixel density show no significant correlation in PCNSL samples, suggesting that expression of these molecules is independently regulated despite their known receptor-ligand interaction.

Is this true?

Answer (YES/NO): NO